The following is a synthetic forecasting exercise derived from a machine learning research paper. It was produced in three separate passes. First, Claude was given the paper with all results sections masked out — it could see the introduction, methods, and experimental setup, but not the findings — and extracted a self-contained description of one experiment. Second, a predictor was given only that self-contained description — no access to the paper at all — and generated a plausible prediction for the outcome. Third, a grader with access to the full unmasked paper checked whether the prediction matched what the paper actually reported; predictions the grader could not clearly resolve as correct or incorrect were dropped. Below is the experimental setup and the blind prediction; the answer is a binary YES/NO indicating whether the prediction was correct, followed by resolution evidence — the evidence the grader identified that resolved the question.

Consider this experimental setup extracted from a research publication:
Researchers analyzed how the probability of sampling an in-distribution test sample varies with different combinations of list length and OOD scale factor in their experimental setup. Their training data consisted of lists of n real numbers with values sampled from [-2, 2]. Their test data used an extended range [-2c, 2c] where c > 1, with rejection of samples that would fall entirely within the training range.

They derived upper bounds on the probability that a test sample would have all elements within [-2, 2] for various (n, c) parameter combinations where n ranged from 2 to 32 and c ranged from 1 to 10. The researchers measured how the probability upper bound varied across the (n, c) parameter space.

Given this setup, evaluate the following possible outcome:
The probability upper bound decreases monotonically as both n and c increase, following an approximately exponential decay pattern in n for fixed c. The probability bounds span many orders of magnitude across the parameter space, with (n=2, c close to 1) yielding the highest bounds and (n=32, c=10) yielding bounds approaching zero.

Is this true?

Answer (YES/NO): NO